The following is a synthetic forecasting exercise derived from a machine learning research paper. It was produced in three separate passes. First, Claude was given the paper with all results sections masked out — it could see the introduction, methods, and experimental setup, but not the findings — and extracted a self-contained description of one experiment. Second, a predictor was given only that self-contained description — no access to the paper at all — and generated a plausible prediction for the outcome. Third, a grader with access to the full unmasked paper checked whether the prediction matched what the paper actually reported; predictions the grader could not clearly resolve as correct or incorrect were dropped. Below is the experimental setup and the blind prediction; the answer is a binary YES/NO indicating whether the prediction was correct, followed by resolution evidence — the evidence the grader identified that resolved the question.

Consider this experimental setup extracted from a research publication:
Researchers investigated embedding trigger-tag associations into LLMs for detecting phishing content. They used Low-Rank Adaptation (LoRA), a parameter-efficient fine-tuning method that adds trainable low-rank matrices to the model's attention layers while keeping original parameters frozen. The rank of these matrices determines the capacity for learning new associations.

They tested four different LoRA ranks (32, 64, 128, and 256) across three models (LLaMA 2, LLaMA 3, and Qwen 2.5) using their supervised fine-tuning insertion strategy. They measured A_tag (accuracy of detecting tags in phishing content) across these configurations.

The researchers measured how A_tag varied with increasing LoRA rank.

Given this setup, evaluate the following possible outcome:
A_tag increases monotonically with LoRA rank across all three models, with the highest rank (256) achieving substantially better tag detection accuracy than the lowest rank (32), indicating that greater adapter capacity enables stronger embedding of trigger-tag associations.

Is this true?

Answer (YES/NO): NO